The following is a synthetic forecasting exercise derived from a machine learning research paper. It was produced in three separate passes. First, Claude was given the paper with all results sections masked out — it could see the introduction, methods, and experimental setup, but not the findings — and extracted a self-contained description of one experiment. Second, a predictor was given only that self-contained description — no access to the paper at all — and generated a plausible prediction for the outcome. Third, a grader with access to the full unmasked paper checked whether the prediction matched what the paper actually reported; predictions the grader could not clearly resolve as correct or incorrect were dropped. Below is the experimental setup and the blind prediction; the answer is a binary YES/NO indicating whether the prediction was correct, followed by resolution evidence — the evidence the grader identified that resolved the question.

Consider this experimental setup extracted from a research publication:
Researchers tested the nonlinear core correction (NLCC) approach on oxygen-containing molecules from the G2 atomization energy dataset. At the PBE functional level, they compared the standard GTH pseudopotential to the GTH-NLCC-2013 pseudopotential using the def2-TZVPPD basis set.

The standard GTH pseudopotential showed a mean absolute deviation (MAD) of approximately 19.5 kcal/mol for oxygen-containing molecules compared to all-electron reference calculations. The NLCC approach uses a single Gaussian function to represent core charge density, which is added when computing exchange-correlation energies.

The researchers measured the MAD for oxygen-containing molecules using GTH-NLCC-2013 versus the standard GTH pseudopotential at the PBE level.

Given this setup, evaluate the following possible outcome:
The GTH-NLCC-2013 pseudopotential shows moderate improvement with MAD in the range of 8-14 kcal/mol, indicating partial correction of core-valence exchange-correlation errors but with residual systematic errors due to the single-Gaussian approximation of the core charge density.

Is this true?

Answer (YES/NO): NO